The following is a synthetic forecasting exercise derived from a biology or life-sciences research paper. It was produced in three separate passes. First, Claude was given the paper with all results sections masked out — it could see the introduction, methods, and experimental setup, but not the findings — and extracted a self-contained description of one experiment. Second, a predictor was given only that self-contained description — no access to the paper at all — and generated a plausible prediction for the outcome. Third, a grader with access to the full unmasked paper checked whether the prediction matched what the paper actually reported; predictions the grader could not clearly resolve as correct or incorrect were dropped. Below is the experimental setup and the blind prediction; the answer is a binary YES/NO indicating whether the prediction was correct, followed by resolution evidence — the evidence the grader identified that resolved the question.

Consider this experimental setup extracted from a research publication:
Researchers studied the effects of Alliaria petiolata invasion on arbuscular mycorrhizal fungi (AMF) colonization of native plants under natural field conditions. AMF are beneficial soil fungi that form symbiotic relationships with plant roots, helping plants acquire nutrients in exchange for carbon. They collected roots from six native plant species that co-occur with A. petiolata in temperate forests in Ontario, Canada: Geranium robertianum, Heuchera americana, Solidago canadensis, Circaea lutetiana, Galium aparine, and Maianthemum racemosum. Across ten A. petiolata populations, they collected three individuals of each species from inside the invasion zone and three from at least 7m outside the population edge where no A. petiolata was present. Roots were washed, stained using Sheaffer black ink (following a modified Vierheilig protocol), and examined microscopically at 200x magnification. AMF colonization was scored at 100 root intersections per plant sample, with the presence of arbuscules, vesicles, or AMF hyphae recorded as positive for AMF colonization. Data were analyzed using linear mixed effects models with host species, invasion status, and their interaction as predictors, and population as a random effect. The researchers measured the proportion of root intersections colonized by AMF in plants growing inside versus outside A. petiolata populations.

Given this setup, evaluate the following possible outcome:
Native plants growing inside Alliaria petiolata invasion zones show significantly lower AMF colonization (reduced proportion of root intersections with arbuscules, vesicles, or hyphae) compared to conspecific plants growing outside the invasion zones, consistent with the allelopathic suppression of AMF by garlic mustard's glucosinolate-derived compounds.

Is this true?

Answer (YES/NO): NO